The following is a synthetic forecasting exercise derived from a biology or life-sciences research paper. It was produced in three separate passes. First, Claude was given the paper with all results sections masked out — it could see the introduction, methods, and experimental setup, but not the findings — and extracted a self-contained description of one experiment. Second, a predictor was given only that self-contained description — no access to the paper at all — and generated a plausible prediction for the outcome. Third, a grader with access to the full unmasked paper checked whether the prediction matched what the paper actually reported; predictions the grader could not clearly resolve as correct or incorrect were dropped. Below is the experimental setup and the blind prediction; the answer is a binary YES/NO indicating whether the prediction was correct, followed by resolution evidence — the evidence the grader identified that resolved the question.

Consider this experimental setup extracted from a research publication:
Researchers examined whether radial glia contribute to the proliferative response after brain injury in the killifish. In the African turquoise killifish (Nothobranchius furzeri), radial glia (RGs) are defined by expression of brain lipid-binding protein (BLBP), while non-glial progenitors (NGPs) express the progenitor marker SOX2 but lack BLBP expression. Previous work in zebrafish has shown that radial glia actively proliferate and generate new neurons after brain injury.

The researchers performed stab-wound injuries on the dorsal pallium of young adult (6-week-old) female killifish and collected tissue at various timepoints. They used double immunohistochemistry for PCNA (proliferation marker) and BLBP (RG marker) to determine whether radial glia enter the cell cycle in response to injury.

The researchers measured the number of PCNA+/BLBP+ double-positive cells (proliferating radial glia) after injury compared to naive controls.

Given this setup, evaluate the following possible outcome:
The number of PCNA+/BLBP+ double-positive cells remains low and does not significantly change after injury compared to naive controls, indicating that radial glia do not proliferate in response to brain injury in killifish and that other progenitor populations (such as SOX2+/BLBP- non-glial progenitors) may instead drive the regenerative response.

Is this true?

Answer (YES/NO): YES